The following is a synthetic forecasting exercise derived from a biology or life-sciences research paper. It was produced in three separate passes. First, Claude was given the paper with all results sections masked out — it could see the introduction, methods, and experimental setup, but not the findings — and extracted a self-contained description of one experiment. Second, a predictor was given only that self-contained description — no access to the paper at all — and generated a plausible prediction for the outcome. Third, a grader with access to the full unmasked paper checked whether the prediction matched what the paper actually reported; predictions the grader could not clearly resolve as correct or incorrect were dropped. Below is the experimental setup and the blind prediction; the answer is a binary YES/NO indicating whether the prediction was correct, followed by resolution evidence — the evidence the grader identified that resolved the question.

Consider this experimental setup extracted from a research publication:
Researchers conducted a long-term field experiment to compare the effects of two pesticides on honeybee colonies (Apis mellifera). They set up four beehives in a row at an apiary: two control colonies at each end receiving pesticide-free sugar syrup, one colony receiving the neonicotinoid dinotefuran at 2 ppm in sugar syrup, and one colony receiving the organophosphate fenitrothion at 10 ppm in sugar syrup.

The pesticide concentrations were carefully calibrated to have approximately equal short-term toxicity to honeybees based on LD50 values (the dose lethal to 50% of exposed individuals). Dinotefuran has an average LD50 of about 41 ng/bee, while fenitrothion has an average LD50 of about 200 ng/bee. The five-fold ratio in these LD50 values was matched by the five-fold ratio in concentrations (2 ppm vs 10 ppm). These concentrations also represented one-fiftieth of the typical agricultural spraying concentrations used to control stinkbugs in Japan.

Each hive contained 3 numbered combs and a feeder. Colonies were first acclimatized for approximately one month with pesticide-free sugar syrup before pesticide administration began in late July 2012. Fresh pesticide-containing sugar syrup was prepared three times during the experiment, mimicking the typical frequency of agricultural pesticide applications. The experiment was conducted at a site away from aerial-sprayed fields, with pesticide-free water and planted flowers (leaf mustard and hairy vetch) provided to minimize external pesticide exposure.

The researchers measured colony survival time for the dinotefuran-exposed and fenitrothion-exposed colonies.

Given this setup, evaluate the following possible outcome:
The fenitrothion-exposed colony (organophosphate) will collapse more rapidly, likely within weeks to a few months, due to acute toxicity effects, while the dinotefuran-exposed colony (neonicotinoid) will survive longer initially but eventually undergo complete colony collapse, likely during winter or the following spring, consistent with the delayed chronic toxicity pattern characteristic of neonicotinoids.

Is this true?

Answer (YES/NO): NO